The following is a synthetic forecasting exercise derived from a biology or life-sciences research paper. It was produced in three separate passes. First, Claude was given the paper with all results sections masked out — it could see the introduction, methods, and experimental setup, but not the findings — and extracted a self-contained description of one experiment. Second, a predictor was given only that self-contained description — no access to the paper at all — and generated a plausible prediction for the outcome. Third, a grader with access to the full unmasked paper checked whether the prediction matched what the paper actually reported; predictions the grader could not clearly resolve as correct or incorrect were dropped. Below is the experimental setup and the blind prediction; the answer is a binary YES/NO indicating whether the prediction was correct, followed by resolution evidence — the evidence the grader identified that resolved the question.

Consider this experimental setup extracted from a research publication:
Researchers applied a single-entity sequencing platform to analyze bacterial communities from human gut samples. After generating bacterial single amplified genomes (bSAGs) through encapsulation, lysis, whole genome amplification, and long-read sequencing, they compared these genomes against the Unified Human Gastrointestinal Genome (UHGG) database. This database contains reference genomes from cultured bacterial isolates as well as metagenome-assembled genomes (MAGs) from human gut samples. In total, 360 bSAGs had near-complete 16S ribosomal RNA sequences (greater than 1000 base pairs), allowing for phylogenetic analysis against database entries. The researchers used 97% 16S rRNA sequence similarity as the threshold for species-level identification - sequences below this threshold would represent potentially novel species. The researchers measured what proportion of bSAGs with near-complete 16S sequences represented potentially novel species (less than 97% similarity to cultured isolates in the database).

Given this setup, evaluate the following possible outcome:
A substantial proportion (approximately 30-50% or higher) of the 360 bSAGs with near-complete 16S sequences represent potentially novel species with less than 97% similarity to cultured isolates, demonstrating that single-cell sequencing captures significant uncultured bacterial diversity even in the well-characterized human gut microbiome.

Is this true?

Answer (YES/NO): NO